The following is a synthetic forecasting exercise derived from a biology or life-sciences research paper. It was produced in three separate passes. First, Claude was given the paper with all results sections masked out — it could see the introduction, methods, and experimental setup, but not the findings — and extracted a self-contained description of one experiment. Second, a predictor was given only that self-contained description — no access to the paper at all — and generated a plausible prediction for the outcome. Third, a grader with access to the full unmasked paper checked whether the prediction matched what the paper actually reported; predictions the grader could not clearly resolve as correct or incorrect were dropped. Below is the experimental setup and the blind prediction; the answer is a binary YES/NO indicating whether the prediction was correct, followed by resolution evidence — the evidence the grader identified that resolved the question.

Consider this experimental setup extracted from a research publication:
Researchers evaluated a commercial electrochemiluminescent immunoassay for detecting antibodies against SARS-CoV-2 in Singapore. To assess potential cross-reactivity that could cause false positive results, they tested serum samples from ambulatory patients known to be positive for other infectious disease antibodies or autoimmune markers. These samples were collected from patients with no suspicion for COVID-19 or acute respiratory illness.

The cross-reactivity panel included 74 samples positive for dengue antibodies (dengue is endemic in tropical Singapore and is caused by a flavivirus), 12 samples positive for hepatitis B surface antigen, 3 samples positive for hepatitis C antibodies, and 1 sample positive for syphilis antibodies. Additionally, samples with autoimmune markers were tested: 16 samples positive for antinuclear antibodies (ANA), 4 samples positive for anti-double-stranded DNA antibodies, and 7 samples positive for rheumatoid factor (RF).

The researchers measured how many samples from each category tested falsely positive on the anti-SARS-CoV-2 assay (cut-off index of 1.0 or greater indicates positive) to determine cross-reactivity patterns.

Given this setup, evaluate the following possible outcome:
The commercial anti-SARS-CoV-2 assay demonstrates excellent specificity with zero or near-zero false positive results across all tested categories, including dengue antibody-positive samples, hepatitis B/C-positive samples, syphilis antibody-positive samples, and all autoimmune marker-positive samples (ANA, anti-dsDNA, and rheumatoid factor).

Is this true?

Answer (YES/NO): YES